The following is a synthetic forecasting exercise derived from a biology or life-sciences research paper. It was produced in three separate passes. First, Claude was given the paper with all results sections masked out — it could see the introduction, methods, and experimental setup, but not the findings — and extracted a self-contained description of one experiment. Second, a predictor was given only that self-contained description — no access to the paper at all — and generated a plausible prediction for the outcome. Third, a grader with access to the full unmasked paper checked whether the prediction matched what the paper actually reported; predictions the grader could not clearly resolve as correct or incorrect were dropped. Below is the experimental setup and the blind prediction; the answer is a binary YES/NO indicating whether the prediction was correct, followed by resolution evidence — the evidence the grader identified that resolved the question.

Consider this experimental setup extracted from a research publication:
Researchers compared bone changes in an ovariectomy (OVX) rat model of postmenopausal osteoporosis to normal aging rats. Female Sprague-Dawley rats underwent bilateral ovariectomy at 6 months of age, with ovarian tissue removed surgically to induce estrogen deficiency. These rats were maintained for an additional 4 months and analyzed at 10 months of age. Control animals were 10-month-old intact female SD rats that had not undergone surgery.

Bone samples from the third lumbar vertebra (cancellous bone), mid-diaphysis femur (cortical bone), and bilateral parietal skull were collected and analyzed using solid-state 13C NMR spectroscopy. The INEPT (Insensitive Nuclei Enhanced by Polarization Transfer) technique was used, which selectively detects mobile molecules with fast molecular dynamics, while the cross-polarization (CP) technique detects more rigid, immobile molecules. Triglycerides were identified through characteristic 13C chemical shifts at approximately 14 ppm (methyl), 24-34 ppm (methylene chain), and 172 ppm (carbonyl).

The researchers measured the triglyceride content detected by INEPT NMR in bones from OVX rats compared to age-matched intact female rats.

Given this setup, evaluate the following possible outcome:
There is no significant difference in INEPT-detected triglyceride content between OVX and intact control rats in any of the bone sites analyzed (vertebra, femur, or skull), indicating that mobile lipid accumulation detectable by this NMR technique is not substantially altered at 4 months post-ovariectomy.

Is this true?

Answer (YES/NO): NO